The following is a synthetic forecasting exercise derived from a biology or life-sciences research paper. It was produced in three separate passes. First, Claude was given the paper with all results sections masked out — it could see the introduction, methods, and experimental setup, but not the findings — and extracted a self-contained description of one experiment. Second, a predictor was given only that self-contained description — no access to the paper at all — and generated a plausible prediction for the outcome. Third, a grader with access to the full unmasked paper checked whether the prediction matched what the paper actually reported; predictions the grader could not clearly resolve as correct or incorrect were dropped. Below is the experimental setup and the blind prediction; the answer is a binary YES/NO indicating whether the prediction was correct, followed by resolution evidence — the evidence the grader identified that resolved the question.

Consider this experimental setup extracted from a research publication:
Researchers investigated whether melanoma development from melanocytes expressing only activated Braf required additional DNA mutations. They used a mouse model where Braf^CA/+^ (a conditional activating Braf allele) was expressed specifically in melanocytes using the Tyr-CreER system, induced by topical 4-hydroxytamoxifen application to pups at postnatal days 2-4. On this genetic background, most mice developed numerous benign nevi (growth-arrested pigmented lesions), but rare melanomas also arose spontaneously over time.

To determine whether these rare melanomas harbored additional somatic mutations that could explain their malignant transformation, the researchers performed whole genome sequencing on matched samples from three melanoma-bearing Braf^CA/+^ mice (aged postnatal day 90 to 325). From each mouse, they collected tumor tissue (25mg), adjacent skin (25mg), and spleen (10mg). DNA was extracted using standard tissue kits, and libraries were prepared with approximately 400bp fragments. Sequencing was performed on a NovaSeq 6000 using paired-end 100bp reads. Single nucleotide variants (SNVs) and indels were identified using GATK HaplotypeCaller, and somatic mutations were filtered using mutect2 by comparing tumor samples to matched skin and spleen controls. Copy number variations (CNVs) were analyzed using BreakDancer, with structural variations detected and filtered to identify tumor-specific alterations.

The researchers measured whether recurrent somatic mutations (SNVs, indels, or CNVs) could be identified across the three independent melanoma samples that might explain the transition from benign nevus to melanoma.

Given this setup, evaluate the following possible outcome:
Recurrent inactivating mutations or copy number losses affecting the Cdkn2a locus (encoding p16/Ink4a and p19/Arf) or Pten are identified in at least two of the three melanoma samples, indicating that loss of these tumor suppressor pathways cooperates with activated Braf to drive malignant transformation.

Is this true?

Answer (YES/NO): NO